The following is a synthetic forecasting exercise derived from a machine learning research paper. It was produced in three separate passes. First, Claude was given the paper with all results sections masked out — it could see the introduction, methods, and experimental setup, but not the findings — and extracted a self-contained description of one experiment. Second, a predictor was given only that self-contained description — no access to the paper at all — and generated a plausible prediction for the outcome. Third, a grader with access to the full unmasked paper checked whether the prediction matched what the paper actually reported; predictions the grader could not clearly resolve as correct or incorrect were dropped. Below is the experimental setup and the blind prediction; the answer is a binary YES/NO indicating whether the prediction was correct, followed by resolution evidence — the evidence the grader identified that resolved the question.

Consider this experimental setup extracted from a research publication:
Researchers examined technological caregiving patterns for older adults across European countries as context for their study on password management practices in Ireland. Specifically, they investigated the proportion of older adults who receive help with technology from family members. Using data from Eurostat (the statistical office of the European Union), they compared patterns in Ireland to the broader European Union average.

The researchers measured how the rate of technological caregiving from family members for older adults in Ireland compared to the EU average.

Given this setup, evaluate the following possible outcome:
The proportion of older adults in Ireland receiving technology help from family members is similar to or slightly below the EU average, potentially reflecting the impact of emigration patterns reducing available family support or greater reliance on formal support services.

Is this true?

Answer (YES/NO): YES